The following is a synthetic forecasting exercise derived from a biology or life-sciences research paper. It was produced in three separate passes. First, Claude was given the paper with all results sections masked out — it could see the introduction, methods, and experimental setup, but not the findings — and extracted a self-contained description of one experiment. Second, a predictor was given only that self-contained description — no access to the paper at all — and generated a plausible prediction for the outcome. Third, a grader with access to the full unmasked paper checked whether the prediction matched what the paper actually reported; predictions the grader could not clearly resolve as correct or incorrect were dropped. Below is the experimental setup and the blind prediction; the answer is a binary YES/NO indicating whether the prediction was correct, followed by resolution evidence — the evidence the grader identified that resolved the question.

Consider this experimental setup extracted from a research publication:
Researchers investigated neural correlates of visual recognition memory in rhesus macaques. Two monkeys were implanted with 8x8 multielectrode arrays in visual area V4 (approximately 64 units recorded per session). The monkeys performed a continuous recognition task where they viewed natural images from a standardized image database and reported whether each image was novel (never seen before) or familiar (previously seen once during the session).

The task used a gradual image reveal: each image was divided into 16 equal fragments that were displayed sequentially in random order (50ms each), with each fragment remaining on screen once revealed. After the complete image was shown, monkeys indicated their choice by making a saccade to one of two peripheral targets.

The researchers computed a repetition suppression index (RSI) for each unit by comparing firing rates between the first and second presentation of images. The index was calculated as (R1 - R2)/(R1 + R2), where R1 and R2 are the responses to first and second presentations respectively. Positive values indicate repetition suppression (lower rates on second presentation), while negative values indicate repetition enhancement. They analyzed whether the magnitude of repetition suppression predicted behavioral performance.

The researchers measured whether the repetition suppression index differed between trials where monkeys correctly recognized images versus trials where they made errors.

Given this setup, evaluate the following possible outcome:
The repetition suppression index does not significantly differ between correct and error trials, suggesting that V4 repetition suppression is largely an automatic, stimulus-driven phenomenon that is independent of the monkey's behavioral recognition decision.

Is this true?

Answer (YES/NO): NO